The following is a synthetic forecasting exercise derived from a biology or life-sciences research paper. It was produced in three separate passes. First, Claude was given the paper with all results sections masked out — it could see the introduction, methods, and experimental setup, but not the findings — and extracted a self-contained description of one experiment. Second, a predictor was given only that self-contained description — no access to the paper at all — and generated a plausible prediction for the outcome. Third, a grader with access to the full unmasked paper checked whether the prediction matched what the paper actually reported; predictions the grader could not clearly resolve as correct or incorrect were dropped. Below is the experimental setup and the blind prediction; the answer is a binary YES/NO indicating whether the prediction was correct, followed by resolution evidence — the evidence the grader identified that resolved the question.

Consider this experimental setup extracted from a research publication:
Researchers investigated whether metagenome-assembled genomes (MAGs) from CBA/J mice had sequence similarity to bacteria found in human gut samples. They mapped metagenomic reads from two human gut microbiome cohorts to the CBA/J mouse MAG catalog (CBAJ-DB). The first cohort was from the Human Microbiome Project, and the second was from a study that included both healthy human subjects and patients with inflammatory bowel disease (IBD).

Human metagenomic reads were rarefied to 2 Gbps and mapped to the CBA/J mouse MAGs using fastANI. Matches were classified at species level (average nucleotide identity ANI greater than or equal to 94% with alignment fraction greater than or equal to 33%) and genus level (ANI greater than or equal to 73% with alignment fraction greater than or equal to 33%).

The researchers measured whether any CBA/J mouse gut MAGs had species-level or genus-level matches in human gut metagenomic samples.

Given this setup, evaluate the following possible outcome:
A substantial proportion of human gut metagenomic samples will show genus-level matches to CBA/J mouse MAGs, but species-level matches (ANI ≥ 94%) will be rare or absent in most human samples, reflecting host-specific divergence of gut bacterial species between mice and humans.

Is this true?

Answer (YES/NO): YES